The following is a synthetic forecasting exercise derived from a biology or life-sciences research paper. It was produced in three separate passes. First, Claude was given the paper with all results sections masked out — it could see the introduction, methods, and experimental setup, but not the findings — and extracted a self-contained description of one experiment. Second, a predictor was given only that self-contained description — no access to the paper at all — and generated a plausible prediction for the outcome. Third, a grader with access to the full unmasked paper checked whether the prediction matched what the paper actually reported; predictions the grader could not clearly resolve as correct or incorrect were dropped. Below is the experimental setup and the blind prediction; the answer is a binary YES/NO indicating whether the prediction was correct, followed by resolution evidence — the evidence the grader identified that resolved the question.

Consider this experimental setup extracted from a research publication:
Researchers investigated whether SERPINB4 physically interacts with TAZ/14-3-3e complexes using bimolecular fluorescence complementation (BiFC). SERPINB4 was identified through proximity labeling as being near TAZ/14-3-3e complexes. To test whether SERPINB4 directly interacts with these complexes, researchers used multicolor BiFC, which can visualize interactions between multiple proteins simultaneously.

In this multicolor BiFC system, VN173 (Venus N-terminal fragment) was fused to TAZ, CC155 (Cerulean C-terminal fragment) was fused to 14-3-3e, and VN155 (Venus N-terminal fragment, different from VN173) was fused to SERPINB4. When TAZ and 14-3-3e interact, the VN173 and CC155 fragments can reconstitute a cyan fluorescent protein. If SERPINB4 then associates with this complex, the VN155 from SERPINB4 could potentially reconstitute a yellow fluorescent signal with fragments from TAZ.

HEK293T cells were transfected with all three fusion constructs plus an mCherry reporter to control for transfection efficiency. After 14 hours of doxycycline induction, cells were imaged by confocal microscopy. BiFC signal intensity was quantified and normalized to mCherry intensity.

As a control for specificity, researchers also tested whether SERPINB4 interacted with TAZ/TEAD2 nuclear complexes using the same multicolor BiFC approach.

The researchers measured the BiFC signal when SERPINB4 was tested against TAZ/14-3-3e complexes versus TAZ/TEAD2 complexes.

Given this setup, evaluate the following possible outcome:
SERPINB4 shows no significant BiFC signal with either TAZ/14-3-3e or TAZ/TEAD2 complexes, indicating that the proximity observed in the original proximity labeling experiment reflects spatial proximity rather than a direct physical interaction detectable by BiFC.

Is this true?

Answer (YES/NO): NO